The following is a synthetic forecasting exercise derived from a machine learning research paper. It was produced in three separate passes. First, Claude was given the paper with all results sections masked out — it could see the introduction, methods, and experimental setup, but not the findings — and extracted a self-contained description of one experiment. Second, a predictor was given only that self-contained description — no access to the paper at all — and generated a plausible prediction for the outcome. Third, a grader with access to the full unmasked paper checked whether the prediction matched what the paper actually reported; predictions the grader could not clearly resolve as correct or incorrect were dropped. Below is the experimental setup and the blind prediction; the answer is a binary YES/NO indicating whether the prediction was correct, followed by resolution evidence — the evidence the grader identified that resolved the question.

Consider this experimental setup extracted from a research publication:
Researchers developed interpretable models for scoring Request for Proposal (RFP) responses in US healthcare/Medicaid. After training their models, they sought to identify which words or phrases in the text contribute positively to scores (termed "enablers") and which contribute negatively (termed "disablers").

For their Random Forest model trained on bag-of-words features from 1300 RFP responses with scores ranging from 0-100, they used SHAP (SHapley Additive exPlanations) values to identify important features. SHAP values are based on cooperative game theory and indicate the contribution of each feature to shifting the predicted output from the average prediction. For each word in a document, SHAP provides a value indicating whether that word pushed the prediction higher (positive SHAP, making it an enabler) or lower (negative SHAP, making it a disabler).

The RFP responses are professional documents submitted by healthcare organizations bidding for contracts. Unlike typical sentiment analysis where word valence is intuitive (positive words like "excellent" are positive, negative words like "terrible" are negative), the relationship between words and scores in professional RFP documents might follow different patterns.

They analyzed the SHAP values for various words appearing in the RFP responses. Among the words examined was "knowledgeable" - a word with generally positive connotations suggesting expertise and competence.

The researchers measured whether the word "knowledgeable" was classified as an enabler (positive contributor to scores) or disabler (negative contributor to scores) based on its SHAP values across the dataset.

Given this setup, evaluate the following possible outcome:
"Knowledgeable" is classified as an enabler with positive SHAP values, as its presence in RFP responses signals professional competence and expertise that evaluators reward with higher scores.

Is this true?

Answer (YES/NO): NO